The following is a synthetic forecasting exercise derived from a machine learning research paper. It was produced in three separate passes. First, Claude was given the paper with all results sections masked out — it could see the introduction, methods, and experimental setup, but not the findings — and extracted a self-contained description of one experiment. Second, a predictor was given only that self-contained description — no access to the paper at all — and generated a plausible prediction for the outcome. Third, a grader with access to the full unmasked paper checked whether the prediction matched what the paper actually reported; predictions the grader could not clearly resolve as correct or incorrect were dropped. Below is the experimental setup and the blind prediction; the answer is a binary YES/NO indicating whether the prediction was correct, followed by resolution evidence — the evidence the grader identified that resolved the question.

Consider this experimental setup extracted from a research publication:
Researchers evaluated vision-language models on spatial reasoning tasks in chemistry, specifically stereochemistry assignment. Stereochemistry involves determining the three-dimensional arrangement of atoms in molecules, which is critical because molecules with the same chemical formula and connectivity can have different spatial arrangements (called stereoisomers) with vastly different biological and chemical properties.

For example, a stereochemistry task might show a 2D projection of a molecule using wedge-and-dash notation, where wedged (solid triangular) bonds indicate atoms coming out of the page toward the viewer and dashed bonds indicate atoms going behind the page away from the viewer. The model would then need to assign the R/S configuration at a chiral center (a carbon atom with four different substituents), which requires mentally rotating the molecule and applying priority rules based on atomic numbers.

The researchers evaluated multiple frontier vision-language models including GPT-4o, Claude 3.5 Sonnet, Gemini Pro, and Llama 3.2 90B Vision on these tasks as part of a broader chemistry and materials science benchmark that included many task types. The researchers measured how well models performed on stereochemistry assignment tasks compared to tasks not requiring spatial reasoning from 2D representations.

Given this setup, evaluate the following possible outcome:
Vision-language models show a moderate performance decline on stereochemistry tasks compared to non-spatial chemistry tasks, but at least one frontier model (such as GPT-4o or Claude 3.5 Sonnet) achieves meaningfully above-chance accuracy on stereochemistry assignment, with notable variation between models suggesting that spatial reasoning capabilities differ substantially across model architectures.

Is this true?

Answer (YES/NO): NO